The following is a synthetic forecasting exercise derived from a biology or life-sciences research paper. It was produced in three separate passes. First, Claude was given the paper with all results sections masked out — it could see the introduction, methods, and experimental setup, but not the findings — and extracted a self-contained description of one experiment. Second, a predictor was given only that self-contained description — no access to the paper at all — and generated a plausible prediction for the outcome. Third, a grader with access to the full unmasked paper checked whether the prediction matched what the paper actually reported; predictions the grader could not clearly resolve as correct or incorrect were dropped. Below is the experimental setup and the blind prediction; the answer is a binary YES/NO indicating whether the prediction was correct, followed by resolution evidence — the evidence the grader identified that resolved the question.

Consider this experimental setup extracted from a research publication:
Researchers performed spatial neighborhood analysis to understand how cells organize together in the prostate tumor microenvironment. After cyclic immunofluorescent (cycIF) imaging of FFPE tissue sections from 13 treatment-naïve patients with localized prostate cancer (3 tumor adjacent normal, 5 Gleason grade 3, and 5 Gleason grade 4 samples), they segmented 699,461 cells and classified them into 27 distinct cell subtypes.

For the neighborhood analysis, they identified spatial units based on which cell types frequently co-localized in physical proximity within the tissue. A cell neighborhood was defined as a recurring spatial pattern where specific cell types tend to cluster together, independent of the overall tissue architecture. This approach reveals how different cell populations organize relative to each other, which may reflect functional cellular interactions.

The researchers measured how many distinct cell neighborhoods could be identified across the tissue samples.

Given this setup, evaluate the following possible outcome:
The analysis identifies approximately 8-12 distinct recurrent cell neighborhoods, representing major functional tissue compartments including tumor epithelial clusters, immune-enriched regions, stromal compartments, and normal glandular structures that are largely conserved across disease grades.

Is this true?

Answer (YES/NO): NO